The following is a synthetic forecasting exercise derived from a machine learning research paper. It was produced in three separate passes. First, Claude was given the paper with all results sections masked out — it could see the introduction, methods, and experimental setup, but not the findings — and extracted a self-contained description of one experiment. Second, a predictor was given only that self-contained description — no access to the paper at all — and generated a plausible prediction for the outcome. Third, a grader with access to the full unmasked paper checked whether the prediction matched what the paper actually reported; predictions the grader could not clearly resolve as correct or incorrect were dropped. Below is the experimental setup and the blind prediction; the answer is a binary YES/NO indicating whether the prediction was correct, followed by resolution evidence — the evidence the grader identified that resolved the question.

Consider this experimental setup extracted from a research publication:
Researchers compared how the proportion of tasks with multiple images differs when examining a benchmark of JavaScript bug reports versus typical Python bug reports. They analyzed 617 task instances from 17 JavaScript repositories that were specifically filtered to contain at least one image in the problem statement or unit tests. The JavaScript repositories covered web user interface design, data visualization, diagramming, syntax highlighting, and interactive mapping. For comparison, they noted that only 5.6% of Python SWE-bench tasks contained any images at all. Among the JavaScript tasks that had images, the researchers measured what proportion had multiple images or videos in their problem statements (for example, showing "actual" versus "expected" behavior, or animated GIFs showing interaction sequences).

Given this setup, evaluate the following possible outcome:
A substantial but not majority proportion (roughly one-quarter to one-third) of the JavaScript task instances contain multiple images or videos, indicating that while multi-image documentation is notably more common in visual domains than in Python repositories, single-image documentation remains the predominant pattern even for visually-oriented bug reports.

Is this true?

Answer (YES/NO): NO